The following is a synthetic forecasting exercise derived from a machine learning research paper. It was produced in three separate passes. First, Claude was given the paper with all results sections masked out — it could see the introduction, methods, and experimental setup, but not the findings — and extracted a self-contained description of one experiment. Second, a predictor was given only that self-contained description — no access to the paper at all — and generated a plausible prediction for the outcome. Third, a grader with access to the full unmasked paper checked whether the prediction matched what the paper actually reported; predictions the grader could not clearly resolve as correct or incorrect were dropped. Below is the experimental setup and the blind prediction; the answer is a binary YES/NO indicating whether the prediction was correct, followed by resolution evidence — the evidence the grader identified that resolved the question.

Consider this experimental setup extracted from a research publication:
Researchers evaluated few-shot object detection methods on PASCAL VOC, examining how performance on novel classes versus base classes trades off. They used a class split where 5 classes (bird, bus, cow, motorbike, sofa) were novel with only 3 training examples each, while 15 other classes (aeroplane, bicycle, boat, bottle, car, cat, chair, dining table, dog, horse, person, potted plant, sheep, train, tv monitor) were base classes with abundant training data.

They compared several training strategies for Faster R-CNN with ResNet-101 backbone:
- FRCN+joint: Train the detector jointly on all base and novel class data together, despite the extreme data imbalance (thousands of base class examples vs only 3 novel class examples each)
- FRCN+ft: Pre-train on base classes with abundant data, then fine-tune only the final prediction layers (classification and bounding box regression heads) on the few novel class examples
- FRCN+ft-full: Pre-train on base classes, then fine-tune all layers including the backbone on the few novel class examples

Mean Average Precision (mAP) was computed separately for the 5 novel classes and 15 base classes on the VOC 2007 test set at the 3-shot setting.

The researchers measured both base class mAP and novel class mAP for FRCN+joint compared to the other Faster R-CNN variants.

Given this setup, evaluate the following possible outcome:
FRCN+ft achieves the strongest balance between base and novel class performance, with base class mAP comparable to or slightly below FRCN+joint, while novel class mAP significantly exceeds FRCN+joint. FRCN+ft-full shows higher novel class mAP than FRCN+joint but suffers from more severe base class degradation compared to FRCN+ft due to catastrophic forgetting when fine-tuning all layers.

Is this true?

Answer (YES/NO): NO